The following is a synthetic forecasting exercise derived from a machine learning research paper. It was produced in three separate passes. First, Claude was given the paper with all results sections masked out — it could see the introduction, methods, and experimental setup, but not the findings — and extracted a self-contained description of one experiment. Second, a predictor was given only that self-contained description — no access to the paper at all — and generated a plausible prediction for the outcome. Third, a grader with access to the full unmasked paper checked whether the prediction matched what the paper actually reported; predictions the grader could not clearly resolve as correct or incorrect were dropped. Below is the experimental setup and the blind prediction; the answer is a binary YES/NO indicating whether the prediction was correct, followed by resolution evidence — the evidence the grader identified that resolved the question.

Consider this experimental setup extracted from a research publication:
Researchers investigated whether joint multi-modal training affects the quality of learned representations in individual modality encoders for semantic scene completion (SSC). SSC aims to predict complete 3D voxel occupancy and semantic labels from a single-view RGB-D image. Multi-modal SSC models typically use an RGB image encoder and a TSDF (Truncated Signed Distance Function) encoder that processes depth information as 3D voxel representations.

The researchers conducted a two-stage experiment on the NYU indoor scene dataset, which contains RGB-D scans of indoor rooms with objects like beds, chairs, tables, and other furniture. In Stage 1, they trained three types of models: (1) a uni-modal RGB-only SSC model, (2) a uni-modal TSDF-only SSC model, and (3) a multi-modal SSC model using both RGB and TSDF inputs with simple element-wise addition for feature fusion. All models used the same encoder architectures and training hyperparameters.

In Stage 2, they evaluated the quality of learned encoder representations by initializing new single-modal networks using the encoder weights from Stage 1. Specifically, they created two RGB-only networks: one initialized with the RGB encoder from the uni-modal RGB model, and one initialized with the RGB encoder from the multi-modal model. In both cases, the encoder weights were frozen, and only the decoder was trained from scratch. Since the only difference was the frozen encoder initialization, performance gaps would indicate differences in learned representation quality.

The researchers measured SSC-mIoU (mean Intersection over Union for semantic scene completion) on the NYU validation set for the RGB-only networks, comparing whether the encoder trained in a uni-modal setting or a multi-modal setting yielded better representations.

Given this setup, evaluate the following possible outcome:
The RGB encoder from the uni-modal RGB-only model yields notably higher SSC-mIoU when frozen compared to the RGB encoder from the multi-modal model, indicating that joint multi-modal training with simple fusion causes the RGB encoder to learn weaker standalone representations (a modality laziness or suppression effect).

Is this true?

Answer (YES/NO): YES